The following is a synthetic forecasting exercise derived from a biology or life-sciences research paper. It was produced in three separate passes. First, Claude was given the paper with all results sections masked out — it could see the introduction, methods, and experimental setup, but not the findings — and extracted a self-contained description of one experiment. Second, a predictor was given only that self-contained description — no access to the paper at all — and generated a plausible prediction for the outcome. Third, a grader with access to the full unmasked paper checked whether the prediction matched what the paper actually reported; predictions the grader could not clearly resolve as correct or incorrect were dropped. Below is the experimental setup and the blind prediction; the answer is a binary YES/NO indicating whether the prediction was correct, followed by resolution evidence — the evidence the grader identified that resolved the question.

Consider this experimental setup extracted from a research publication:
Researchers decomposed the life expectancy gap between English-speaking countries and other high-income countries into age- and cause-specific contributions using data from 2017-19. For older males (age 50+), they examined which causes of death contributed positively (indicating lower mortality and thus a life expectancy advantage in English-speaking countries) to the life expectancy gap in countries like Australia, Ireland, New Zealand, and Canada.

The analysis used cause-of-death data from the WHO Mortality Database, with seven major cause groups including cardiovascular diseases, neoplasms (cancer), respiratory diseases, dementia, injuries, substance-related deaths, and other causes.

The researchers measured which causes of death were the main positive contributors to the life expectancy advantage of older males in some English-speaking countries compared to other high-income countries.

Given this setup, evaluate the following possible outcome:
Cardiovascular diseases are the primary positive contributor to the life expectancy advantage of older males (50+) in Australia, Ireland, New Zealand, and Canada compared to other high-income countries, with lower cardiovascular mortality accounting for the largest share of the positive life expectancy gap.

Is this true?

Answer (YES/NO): NO